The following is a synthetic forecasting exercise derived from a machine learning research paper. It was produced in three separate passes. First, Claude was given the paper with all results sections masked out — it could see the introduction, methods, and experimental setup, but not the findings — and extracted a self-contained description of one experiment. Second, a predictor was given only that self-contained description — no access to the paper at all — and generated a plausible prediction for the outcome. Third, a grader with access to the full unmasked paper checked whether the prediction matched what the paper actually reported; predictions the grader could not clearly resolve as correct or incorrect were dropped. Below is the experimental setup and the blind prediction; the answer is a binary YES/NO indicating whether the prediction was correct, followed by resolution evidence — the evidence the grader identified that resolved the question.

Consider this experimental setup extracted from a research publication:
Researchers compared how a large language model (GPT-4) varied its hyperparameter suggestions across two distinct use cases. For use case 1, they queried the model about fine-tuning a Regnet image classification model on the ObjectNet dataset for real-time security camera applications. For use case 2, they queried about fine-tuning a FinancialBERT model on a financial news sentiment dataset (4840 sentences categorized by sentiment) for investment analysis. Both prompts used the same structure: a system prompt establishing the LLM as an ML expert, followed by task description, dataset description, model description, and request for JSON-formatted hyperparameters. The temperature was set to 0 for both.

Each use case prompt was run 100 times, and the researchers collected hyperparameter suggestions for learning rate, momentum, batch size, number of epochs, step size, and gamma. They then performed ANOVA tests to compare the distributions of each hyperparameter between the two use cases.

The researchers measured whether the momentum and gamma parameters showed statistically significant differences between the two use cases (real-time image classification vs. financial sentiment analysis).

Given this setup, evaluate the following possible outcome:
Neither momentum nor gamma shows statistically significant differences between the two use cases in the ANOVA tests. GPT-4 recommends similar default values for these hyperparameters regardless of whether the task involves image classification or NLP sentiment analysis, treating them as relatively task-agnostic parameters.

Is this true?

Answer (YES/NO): YES